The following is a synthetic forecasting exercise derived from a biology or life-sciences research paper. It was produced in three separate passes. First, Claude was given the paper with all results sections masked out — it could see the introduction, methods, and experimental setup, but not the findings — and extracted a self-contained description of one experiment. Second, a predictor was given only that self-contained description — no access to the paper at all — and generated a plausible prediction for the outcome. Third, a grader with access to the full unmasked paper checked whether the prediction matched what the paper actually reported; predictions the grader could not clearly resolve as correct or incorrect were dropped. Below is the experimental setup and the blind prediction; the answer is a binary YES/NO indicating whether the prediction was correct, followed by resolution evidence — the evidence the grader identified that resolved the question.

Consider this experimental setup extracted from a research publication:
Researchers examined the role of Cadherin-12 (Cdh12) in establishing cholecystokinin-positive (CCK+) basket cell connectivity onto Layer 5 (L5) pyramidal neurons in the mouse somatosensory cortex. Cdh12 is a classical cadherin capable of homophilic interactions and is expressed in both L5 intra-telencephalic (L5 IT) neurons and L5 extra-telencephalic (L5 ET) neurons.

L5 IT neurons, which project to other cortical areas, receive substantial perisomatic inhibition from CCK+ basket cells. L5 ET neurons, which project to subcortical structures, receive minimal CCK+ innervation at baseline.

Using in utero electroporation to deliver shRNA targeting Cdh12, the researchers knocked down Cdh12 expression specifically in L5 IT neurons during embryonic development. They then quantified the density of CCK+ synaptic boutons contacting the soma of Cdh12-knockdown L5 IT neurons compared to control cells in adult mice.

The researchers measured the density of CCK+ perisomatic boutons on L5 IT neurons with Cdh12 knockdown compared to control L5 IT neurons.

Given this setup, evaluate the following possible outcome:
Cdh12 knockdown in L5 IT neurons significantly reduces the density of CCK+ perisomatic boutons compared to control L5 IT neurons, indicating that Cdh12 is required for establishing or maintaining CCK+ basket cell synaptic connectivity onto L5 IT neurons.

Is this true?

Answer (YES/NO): YES